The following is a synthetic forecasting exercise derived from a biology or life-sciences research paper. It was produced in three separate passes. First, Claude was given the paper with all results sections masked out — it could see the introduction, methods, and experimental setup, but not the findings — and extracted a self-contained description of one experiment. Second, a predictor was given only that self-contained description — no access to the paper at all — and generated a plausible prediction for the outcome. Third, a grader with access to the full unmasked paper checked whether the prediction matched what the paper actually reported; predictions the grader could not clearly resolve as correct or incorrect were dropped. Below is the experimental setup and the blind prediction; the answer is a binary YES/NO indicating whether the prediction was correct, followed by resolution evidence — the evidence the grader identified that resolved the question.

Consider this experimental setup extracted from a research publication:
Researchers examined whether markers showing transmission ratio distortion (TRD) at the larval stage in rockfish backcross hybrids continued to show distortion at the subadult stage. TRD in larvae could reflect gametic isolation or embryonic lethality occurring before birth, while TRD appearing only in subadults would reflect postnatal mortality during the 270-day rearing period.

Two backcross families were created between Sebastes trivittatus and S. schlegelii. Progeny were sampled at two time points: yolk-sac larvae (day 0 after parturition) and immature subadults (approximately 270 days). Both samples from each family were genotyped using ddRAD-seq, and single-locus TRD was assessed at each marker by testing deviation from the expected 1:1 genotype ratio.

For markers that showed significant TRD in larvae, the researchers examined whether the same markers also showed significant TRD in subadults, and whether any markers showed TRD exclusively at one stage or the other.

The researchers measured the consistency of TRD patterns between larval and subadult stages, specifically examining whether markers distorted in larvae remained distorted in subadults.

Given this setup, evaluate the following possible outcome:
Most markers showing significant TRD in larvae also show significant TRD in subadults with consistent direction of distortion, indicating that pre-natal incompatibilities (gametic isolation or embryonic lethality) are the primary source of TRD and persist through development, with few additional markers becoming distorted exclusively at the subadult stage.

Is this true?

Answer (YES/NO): NO